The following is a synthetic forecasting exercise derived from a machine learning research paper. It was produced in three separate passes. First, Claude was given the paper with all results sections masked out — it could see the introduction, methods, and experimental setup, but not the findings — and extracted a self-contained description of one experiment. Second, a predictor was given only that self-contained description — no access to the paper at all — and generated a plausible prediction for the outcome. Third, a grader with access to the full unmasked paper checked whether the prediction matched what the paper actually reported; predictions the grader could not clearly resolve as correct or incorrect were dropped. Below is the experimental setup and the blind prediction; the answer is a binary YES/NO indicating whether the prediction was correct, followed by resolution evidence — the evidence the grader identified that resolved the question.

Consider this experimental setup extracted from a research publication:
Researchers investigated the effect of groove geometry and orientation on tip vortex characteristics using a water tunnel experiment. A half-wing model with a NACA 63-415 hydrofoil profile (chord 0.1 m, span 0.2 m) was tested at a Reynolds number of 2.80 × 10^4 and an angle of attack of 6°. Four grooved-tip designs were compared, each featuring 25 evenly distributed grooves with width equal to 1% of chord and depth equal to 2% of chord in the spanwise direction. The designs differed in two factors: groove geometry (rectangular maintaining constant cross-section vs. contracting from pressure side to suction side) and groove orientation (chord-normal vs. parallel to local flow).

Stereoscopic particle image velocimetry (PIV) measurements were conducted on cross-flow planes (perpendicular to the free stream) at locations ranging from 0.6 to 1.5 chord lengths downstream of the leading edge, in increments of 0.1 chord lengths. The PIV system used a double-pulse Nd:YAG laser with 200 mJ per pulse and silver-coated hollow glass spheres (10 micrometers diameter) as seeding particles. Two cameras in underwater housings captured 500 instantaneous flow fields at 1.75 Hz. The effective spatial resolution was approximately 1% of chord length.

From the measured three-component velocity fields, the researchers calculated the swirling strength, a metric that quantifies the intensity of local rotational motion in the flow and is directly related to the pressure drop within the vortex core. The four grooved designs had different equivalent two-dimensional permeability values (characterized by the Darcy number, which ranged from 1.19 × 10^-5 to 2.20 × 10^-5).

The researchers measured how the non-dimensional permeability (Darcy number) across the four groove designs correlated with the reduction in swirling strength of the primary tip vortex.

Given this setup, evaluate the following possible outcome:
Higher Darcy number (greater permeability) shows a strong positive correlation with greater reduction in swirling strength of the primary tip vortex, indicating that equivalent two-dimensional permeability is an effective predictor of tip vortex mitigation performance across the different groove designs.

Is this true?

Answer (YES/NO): NO